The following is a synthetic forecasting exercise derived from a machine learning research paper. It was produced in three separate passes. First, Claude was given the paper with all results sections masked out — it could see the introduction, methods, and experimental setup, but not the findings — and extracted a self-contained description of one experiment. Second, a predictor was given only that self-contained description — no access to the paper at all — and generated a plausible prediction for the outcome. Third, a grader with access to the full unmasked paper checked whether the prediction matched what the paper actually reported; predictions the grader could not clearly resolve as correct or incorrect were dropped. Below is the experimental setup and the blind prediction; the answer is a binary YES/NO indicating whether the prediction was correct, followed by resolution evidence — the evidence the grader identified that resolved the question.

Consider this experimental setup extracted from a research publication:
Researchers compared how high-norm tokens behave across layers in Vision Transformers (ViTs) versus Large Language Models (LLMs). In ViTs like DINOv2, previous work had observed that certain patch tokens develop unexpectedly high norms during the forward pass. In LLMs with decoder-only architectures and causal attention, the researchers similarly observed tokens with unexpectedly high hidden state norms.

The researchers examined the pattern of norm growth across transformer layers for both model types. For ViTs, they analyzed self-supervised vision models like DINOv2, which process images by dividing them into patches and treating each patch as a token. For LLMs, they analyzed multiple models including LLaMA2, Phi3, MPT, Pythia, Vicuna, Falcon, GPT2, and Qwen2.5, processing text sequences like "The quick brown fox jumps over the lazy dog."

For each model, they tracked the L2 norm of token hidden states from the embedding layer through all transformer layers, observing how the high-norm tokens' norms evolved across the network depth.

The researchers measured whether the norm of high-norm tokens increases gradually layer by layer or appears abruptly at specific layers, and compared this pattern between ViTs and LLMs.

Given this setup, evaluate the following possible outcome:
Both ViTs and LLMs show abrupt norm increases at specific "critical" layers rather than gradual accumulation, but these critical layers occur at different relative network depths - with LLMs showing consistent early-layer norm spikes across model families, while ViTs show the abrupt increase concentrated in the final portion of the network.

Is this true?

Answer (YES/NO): NO